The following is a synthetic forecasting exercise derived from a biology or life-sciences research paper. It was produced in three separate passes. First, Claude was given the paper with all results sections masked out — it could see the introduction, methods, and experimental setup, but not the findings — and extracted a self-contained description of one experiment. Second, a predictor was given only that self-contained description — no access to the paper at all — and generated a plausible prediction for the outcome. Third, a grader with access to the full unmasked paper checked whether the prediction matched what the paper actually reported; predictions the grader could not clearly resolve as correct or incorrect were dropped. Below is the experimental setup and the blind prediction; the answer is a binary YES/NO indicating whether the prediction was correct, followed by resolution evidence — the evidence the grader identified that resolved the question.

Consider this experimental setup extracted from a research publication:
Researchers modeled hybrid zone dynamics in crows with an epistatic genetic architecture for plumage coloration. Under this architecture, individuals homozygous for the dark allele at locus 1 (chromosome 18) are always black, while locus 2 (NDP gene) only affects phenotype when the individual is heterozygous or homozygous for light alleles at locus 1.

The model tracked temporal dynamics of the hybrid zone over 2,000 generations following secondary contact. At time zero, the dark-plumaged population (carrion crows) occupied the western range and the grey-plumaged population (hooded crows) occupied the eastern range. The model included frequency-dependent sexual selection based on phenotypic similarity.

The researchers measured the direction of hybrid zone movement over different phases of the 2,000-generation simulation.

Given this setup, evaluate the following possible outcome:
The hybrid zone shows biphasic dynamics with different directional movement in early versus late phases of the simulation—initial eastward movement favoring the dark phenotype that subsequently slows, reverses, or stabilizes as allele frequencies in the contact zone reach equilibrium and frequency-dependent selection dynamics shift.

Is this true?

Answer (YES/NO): YES